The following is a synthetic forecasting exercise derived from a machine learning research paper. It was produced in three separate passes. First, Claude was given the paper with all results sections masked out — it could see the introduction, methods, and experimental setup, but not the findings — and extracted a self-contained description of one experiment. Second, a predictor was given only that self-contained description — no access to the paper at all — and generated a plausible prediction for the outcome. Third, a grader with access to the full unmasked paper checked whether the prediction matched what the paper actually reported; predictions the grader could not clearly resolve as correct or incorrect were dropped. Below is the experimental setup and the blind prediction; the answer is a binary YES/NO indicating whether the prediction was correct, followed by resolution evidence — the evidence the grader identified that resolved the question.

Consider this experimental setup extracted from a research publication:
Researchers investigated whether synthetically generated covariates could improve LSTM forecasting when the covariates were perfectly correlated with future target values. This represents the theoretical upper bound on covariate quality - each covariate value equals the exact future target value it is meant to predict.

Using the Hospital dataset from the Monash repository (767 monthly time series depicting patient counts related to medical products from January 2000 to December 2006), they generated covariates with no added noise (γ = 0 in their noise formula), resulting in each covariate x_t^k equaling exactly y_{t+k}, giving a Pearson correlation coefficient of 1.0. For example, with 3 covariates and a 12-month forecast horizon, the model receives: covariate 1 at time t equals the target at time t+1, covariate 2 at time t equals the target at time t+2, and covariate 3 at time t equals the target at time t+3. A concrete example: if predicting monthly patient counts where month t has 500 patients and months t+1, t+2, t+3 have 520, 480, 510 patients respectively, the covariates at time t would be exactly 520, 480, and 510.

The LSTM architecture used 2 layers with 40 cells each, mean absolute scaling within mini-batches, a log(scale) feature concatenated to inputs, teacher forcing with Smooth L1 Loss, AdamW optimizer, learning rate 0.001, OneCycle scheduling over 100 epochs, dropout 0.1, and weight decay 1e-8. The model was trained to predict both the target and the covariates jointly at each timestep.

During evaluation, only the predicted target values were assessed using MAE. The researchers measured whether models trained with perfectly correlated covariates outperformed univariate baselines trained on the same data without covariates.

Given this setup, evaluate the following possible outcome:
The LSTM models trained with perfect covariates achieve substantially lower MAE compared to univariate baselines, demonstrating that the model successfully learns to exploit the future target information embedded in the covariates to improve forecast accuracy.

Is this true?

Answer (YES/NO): YES